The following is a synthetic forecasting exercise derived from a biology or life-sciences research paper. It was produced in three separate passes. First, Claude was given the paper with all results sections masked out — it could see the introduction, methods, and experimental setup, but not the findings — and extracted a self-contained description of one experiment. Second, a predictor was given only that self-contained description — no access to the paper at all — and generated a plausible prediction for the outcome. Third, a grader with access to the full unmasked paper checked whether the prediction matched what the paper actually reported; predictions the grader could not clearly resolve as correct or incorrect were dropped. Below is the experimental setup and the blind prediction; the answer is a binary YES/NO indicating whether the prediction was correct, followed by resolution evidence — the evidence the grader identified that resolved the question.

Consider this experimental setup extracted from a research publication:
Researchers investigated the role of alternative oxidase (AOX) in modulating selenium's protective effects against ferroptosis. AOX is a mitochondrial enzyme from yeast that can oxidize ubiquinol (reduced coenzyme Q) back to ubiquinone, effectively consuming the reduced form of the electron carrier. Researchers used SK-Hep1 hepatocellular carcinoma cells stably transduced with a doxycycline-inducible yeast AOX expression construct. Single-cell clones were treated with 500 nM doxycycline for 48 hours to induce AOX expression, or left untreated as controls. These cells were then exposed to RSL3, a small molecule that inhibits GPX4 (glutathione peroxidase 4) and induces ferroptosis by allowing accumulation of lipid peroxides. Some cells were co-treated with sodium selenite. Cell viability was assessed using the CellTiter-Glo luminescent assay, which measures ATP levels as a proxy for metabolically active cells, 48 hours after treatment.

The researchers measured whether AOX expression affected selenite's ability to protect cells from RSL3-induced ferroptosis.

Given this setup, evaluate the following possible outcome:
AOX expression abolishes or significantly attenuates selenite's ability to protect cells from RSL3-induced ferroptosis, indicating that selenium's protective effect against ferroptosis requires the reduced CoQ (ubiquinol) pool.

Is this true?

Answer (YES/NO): YES